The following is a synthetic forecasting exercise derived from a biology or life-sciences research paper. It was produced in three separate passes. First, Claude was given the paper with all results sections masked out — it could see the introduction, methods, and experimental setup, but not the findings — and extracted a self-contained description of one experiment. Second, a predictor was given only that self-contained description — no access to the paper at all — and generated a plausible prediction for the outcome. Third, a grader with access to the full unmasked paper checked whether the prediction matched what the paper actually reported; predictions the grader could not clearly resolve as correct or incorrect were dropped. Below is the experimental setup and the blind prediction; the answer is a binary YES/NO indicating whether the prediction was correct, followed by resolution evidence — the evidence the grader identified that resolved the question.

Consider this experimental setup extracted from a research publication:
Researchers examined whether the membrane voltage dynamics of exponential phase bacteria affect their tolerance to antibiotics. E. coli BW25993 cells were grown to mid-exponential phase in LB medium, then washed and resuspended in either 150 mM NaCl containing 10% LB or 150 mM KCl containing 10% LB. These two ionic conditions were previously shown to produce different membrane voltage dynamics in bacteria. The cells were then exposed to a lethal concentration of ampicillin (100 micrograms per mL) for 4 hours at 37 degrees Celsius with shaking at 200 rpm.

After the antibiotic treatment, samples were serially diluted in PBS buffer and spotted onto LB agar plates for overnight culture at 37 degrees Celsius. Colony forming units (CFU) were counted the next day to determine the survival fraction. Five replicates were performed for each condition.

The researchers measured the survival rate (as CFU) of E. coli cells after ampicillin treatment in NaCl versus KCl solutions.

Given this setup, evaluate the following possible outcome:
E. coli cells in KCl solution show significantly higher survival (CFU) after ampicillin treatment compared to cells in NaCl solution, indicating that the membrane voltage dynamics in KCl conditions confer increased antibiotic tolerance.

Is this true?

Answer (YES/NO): NO